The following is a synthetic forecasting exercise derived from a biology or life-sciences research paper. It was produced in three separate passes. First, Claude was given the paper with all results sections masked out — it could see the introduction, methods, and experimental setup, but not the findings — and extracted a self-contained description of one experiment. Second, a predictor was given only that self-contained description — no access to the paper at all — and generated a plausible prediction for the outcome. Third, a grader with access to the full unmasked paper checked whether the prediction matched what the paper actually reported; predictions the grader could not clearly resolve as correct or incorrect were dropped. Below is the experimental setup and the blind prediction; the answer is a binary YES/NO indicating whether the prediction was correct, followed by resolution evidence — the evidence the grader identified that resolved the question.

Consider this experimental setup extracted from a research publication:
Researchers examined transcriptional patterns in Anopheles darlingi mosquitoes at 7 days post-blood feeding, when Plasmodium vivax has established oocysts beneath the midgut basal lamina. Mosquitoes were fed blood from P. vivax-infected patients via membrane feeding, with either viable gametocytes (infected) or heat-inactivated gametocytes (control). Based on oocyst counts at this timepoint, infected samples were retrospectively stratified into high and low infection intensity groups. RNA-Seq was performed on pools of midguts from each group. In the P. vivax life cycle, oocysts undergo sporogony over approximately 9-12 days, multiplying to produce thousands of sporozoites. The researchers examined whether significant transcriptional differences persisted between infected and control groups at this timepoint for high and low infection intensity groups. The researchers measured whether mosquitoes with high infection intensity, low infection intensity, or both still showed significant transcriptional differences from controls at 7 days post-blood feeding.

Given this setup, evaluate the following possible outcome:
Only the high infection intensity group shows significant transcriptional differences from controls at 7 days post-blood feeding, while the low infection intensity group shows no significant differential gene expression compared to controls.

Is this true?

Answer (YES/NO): NO